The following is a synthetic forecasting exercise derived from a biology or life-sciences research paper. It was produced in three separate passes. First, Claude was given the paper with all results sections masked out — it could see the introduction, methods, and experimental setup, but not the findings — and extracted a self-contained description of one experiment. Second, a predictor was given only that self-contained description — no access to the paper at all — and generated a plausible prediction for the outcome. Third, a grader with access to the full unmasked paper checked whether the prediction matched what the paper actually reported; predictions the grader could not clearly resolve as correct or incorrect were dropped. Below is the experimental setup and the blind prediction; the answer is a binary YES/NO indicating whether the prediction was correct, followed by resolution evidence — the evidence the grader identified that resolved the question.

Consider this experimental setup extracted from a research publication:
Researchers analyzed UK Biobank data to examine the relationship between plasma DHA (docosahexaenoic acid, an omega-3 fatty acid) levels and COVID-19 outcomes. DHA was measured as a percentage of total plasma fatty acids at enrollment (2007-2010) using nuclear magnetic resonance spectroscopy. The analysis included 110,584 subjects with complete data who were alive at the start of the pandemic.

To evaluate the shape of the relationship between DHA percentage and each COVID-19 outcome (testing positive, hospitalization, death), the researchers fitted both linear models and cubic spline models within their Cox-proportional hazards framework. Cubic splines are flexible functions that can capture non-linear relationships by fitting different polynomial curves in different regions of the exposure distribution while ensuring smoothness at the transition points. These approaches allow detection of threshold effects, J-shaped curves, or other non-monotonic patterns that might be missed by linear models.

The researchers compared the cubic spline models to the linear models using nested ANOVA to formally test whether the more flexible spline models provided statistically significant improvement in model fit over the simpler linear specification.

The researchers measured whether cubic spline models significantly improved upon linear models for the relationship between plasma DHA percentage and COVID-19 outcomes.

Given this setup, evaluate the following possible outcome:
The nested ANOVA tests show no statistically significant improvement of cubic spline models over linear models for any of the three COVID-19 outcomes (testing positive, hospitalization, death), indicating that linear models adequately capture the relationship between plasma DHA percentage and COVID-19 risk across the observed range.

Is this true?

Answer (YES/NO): YES